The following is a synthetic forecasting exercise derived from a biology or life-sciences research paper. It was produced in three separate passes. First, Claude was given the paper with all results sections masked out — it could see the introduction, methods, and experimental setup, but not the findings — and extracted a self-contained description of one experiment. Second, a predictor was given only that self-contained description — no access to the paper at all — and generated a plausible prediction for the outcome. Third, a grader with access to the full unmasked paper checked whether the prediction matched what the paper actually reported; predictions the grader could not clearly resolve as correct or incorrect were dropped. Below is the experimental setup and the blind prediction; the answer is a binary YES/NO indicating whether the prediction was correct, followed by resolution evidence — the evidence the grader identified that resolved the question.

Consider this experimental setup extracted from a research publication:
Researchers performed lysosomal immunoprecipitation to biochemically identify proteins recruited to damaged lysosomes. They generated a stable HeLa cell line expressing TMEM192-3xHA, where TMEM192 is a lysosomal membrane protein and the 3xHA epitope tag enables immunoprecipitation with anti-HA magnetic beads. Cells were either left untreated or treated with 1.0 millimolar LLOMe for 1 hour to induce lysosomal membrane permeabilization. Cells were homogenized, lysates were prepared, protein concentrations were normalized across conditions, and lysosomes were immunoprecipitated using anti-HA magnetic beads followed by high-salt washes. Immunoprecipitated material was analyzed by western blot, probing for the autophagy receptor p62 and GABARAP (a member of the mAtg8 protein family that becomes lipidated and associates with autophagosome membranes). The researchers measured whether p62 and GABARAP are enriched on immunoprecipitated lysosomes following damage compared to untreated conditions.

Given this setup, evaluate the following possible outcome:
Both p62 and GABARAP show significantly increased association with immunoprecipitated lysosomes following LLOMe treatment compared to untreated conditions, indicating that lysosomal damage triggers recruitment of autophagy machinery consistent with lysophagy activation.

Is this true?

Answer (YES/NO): YES